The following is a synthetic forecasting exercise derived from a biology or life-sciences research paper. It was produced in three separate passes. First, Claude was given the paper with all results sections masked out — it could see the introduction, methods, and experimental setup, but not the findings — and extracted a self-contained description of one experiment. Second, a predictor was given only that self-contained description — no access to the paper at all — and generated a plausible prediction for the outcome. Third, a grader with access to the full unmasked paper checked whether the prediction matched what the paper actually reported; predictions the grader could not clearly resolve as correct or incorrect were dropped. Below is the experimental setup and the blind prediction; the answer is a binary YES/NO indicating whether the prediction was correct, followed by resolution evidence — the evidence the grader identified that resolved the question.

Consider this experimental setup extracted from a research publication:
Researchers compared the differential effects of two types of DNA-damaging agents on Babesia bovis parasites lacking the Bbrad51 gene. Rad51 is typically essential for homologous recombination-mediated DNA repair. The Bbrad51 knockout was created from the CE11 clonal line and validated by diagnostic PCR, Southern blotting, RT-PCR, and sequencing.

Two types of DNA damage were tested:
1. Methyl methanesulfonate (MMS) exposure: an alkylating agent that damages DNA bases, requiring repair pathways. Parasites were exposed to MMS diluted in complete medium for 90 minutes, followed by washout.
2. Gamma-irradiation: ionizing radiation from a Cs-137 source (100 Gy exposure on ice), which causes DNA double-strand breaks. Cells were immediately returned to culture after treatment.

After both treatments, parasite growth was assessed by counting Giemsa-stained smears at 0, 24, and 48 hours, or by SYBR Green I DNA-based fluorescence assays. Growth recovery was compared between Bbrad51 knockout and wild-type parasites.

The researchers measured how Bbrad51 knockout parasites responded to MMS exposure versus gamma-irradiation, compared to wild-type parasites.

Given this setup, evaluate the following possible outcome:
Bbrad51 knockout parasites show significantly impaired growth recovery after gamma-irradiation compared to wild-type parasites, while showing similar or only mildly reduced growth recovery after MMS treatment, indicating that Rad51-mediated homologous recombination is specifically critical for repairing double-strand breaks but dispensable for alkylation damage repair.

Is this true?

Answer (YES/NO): NO